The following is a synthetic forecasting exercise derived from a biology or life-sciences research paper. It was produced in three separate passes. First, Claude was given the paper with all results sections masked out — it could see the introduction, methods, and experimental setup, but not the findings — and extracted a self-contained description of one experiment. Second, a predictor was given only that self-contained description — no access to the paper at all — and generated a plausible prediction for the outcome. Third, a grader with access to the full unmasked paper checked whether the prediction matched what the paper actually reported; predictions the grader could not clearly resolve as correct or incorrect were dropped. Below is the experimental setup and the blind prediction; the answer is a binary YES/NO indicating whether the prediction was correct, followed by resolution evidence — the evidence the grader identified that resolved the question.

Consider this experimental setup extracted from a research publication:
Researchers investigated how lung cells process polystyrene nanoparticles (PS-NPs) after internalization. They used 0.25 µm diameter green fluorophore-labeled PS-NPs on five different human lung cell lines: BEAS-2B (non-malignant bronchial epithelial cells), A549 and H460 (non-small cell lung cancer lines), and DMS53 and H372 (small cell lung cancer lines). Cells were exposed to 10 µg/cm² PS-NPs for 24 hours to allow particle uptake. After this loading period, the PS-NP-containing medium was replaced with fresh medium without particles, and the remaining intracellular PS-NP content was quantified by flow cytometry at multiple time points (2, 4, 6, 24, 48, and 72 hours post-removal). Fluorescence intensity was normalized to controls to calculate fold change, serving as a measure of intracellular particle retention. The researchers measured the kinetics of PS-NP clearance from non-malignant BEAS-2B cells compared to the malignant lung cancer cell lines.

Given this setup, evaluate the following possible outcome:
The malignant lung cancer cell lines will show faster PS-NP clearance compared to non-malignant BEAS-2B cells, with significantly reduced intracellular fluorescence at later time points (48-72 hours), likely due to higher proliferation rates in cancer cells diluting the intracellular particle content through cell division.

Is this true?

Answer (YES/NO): NO